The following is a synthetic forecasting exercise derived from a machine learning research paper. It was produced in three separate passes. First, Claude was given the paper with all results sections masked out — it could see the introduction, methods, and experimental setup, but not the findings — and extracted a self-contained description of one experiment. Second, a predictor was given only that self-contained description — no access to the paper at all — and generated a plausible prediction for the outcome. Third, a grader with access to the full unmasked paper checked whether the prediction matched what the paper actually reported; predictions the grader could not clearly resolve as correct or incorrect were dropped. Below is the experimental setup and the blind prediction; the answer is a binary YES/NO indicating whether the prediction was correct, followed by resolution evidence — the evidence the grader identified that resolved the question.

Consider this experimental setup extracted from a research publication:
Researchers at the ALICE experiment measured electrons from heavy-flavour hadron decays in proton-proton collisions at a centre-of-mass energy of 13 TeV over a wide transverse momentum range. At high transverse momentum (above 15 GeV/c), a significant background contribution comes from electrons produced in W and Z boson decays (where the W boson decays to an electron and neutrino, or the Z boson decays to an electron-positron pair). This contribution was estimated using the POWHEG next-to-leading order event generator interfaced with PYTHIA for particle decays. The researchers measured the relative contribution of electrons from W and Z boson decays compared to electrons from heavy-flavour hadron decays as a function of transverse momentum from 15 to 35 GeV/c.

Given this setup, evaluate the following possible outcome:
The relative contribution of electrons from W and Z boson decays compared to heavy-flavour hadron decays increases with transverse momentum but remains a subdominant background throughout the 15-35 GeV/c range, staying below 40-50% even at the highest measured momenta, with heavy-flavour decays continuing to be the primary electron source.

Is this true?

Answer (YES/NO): YES